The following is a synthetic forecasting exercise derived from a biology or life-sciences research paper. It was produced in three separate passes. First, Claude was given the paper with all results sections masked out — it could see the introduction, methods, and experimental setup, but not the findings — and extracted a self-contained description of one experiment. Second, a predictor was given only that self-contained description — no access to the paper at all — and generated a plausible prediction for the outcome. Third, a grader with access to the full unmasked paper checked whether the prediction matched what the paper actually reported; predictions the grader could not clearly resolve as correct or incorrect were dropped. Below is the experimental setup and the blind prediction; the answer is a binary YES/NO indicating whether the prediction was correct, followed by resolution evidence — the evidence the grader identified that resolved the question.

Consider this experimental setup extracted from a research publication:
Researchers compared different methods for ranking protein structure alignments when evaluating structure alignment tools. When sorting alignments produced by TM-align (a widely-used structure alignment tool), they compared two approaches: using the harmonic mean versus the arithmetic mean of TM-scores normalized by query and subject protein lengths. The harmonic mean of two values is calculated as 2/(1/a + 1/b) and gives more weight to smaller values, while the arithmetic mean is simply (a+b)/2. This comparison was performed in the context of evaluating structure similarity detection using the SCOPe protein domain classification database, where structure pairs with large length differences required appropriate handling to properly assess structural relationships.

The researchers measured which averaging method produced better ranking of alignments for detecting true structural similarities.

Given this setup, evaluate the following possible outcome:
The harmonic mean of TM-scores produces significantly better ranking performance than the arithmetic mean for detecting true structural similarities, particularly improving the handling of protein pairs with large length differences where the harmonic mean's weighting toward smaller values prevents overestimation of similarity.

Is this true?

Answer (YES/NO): YES